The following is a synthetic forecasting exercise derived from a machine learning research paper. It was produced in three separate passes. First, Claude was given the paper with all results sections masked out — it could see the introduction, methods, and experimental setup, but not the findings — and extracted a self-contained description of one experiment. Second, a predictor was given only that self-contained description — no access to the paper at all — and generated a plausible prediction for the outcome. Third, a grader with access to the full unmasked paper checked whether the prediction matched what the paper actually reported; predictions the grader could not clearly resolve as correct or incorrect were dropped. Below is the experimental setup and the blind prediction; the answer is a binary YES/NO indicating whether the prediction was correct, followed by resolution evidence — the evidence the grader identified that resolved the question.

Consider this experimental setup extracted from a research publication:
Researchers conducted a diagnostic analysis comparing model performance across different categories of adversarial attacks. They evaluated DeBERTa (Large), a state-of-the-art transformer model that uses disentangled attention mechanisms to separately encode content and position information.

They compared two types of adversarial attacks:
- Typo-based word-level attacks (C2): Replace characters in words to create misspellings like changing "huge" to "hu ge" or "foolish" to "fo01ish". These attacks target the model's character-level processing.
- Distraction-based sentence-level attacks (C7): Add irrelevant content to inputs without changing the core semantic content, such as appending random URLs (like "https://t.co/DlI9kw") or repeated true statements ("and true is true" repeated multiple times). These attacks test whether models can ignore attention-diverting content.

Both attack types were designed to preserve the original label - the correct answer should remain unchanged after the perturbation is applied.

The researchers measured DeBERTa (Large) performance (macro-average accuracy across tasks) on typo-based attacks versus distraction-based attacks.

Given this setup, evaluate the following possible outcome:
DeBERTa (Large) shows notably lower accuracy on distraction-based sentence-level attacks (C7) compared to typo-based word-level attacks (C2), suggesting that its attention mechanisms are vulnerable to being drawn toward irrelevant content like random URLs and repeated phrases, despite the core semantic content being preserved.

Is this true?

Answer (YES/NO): YES